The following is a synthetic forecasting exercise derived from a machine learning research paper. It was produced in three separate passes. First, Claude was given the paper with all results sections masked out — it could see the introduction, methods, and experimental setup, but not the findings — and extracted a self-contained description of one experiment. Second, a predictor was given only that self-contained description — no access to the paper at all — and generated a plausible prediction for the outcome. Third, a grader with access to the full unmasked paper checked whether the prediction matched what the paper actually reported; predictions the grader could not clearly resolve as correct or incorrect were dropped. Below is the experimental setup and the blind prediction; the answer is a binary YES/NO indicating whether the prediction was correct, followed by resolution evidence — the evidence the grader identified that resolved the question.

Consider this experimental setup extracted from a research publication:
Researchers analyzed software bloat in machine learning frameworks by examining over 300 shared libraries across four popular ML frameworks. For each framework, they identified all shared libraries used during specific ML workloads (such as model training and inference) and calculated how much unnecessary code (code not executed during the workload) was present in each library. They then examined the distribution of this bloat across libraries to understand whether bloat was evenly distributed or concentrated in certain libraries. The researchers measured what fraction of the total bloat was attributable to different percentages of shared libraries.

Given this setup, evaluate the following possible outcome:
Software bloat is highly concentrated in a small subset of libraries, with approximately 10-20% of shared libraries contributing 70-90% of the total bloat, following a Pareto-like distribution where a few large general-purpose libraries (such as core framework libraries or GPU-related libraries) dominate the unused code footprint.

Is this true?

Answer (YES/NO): YES